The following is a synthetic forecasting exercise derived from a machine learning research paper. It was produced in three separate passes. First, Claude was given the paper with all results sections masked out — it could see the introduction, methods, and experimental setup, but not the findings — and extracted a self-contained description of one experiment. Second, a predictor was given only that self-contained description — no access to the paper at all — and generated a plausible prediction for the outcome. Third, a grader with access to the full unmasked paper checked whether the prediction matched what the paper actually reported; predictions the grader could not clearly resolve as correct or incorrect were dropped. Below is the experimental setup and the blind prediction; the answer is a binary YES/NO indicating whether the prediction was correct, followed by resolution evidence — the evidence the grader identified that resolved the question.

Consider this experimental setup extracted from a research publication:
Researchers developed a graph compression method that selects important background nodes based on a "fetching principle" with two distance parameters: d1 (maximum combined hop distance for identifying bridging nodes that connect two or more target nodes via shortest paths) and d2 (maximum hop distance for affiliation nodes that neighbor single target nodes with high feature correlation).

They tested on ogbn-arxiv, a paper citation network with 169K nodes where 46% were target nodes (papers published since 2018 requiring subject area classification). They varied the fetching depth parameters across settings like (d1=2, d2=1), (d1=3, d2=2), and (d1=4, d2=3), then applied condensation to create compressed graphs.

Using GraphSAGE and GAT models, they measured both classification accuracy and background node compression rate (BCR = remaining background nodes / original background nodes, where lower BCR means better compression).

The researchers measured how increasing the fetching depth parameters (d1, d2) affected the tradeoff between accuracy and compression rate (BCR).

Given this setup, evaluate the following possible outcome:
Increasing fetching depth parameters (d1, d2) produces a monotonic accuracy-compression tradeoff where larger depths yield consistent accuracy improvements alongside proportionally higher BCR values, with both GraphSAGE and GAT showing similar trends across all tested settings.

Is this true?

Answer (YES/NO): NO